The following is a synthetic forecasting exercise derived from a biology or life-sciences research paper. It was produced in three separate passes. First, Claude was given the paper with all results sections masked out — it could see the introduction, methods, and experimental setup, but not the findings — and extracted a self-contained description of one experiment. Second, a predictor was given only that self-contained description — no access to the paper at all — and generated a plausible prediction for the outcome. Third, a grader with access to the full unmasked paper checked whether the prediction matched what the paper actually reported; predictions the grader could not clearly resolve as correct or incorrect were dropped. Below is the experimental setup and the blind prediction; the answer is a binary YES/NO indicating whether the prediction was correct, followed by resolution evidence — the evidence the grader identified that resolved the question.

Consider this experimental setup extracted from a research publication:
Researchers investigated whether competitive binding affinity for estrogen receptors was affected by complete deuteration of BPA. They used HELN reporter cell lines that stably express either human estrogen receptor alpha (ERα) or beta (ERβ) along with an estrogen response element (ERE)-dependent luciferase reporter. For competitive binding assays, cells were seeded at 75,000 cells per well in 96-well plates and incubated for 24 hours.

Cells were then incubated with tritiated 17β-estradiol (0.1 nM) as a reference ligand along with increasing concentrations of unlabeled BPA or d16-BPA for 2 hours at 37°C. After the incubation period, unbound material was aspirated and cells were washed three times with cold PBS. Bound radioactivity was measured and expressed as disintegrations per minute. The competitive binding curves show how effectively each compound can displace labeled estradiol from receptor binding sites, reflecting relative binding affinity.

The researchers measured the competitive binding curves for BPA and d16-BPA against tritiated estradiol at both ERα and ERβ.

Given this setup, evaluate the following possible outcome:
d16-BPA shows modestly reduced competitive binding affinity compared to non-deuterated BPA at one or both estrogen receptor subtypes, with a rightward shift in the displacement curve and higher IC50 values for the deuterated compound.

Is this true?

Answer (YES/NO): NO